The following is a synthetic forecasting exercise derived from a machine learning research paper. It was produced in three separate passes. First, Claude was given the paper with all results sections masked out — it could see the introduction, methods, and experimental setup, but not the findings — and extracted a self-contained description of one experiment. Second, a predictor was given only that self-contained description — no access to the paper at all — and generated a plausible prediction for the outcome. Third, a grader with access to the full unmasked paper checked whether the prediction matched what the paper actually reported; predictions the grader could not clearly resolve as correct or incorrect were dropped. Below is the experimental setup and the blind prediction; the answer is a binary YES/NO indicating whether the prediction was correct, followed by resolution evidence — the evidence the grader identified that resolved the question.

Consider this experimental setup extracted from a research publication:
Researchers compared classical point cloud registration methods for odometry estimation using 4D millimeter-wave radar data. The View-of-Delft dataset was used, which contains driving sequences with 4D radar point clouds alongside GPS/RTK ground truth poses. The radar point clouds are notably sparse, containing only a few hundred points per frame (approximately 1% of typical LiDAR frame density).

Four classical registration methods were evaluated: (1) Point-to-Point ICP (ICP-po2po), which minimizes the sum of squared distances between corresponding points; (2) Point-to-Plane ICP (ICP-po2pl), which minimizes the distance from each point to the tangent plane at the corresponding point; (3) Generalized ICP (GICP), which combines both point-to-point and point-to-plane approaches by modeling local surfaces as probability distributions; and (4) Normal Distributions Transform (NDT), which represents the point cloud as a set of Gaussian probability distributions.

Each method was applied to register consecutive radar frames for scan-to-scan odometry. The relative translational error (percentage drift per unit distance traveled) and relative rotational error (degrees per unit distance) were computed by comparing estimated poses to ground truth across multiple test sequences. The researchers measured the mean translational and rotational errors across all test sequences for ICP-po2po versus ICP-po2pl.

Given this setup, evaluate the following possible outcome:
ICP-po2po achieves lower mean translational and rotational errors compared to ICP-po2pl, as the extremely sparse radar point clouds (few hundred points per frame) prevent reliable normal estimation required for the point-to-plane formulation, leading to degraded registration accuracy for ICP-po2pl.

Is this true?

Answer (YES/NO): YES